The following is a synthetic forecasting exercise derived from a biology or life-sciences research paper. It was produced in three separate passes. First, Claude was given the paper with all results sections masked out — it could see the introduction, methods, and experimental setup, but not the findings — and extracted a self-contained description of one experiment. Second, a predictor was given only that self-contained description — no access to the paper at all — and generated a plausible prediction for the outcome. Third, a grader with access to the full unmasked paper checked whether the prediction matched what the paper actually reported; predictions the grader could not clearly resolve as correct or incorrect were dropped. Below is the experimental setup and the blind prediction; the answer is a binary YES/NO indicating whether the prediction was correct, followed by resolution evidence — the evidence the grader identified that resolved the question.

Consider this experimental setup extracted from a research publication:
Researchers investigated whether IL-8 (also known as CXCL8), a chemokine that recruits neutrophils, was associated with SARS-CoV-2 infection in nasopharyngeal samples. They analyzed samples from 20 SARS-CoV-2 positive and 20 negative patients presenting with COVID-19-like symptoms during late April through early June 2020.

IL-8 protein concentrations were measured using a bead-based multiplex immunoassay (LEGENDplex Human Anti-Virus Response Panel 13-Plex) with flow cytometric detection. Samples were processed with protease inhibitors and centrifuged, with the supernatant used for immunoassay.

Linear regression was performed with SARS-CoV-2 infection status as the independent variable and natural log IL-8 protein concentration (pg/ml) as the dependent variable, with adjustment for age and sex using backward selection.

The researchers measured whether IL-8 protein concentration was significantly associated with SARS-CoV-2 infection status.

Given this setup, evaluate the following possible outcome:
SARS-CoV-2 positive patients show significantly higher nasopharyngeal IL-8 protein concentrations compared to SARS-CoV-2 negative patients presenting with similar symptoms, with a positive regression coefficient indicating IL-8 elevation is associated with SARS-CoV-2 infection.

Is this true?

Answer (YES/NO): NO